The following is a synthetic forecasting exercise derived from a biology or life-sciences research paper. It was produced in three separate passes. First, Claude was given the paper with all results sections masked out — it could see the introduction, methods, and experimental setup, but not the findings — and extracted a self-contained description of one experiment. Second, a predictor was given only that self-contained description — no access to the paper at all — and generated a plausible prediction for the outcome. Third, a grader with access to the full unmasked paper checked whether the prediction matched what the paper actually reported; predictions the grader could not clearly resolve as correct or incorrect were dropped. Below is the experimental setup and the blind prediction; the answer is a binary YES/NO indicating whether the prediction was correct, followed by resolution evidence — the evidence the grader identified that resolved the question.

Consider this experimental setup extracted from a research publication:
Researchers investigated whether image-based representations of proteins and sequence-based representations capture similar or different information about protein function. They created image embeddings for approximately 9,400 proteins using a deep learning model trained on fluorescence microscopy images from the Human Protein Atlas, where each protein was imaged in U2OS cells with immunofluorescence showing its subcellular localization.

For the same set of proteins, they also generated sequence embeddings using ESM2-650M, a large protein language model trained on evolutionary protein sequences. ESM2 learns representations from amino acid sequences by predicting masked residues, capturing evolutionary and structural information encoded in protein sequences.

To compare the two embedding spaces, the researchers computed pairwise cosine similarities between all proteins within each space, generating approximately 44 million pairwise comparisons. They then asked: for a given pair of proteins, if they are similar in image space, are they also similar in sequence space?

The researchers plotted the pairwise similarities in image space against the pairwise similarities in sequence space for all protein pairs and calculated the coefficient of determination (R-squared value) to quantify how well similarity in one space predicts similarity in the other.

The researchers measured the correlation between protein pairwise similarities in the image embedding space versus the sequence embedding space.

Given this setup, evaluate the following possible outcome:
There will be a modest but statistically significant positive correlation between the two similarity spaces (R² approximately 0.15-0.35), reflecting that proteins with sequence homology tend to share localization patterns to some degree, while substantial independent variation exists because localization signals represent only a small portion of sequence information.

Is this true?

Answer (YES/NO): NO